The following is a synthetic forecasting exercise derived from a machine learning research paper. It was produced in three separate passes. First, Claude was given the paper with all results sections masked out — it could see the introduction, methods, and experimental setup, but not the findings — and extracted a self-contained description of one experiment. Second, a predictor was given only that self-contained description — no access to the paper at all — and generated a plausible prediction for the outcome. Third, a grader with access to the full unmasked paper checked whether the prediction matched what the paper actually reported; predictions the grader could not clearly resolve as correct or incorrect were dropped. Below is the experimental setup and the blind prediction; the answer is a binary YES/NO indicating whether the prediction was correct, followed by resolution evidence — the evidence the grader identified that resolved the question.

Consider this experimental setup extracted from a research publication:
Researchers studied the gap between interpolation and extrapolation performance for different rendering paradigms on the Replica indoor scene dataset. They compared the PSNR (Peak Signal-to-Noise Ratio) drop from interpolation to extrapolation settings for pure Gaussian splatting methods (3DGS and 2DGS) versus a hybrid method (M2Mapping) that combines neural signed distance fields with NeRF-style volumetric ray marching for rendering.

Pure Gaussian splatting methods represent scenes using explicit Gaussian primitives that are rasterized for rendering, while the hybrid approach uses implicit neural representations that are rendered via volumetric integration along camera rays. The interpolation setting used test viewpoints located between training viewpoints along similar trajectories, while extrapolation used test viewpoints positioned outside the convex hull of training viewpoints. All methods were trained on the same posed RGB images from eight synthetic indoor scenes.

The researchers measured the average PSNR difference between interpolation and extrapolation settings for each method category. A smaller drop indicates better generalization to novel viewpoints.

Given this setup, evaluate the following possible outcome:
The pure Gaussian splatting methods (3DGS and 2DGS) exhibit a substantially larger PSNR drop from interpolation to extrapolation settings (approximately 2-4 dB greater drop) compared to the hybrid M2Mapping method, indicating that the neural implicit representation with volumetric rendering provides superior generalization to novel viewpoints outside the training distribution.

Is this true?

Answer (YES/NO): NO